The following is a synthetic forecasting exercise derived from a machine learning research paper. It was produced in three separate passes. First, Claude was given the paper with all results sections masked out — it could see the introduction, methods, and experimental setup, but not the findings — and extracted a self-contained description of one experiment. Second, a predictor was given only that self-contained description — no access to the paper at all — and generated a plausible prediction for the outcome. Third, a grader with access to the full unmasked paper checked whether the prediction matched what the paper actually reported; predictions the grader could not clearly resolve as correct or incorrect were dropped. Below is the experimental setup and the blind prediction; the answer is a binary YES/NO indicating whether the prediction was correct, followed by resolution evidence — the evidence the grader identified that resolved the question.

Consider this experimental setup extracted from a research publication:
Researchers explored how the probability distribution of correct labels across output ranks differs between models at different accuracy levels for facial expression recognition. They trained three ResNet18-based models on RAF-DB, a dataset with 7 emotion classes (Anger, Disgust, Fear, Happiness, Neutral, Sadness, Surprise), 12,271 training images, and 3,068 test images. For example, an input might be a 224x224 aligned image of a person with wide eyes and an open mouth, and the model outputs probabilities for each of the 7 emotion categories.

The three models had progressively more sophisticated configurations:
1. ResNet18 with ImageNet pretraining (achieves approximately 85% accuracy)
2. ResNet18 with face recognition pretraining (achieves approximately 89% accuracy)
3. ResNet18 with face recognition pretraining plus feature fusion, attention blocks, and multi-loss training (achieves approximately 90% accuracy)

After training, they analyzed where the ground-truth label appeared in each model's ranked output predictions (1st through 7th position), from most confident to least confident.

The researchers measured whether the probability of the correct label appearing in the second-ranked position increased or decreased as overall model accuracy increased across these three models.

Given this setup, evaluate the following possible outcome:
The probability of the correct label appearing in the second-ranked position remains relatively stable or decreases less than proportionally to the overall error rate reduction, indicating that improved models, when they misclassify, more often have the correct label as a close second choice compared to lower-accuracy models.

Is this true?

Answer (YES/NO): NO